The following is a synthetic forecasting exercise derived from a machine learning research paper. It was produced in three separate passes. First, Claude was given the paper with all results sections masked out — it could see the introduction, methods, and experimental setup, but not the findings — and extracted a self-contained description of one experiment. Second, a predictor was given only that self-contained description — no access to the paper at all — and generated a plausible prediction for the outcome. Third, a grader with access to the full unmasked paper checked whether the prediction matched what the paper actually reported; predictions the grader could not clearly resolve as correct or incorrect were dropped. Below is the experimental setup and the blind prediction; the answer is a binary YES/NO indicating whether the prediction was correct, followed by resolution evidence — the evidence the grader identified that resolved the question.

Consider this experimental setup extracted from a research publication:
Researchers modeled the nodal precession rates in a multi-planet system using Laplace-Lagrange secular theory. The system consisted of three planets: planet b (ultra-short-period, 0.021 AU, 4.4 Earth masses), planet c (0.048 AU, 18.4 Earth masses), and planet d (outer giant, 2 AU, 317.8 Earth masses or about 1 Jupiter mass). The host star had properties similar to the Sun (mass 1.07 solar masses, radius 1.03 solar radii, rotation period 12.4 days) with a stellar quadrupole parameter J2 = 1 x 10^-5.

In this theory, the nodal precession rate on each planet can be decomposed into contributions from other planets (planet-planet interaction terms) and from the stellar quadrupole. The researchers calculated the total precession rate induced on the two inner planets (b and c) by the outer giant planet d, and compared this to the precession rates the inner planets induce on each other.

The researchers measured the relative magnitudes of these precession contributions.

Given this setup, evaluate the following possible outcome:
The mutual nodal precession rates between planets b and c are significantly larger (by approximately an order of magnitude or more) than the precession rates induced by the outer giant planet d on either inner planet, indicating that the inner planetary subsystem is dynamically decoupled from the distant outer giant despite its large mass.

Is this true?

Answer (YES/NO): YES